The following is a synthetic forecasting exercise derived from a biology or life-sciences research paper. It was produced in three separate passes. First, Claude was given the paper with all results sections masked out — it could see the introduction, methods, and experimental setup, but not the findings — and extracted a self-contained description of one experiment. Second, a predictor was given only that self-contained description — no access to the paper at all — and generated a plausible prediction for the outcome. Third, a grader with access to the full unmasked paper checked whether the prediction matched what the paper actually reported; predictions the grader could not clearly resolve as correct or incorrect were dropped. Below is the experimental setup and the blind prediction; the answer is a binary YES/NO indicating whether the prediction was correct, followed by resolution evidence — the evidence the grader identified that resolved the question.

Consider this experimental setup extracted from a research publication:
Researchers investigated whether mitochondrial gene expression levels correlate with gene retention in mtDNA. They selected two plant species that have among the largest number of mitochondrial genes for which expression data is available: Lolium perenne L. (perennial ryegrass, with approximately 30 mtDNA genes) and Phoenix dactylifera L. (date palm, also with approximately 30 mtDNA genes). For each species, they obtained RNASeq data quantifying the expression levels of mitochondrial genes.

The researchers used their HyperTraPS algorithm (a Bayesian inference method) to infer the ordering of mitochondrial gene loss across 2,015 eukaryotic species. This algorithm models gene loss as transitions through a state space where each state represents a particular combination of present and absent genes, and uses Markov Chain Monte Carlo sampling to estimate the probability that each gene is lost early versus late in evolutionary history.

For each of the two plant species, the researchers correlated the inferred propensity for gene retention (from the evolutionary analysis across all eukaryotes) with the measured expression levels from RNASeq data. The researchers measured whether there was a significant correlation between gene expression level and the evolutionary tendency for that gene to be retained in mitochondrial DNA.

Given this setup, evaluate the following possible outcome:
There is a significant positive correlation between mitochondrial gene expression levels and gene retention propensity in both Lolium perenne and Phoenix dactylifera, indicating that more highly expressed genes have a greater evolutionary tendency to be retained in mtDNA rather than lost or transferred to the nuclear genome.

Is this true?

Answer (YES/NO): NO